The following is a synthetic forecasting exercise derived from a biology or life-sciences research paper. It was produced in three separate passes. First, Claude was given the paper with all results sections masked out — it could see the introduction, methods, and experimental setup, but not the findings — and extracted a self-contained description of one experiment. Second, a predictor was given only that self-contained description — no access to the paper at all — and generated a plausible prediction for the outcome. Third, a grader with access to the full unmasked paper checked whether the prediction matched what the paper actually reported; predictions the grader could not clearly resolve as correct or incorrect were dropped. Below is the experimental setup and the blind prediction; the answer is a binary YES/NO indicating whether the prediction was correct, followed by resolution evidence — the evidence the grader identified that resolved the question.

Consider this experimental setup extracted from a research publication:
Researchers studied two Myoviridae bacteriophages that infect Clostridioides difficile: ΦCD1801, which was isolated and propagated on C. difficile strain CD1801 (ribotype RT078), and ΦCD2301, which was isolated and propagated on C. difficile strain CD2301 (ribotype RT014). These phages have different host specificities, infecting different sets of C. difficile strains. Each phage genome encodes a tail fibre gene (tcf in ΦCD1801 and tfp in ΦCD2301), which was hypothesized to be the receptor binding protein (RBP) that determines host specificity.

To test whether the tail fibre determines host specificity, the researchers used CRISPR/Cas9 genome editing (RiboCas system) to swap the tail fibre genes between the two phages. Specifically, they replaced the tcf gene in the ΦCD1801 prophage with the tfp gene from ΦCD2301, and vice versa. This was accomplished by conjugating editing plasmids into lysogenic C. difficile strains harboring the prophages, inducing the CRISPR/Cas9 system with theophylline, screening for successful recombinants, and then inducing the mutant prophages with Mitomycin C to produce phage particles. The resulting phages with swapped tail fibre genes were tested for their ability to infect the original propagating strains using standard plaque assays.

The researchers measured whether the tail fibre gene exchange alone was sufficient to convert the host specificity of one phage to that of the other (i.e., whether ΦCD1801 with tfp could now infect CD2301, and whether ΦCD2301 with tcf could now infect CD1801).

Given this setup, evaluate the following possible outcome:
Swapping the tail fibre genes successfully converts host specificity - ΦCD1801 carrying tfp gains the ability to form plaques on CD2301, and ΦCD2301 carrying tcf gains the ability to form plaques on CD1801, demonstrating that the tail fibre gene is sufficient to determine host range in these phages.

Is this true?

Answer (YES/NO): NO